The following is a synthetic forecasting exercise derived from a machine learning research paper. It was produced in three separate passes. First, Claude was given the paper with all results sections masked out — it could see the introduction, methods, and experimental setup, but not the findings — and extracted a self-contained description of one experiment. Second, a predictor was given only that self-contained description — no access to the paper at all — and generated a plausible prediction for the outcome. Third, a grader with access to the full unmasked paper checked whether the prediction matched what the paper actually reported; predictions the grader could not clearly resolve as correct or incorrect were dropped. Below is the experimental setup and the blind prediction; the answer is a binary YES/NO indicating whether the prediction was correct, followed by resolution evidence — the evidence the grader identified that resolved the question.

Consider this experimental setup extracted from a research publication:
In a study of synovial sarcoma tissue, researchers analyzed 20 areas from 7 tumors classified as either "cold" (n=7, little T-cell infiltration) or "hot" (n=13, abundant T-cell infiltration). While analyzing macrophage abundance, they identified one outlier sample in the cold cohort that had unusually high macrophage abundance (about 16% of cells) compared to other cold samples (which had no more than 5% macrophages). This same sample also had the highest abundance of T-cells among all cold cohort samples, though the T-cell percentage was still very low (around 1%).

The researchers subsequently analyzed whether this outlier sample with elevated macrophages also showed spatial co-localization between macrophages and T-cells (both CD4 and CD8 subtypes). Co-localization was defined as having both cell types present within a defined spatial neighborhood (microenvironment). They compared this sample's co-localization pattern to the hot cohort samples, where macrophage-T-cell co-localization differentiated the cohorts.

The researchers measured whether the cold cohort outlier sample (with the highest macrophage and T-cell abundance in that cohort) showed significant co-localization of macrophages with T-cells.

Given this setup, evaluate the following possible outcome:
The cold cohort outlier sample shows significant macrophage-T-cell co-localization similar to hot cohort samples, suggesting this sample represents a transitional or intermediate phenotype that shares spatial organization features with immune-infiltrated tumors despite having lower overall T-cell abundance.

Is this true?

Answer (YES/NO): NO